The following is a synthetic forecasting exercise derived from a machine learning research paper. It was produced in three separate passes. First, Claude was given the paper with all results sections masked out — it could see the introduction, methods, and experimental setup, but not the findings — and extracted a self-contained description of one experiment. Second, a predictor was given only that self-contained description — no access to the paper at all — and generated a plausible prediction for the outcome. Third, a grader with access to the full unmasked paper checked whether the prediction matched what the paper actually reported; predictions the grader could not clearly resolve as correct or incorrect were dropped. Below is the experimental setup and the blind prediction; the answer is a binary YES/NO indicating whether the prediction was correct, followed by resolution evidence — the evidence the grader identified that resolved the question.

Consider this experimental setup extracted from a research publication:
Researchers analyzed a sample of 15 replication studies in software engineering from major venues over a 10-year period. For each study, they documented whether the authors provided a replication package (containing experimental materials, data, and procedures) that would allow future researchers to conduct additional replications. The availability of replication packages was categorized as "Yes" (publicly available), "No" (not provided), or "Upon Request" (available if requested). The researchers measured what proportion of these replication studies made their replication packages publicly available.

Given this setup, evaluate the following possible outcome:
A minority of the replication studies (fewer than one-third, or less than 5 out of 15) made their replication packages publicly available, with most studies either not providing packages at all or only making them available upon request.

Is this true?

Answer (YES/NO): NO